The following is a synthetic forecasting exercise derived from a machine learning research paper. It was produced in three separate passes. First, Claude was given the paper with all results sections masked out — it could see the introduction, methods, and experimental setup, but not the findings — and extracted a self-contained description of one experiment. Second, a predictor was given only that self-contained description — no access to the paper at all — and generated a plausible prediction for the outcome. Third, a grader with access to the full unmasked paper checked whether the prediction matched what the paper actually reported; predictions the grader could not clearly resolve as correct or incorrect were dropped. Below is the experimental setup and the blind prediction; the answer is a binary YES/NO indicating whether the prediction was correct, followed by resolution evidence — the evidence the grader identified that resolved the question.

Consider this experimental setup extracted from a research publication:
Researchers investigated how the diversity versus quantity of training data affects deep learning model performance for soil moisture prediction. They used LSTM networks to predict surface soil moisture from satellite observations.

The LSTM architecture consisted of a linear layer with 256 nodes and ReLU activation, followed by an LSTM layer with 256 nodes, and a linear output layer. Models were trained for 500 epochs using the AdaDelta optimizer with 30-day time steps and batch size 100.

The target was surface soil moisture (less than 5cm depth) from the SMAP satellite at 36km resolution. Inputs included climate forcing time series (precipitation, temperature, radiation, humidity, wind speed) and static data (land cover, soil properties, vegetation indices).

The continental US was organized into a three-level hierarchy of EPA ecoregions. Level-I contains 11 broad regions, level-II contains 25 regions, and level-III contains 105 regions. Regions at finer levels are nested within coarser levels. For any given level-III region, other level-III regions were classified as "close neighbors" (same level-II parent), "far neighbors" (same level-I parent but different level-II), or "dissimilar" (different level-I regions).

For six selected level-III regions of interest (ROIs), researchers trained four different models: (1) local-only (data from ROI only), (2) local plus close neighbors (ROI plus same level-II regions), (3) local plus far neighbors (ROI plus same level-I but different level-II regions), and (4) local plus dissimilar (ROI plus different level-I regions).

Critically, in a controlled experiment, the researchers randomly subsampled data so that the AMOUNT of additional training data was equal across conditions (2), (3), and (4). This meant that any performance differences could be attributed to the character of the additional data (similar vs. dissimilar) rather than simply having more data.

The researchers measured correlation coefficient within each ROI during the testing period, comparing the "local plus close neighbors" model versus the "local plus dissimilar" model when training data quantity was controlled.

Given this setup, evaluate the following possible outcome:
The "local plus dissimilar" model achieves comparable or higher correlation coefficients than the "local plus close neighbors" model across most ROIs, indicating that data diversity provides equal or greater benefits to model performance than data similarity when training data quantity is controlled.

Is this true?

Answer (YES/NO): YES